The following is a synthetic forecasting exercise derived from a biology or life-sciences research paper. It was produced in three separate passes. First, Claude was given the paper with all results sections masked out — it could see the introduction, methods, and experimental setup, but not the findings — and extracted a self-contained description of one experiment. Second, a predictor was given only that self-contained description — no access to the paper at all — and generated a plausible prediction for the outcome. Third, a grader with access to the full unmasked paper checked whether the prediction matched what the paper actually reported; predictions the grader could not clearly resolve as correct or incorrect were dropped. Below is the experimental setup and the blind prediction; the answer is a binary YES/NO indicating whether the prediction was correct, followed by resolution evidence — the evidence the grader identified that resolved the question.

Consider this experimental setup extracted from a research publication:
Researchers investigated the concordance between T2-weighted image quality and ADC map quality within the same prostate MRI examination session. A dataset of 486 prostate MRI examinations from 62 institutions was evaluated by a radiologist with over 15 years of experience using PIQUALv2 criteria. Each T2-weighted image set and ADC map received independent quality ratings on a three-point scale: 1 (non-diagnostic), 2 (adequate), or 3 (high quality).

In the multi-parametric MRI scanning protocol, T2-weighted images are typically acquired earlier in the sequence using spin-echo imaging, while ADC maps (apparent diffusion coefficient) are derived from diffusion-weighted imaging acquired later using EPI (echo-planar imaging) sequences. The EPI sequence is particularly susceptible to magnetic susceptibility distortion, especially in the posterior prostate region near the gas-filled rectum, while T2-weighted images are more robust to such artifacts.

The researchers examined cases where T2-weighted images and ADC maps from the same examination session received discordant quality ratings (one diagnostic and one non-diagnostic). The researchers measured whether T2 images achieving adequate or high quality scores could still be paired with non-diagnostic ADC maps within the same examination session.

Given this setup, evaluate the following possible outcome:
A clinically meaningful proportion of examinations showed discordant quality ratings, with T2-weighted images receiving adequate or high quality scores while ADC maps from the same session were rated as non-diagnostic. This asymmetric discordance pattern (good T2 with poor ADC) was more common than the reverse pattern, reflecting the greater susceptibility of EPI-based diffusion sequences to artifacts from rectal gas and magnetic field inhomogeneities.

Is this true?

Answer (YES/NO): YES